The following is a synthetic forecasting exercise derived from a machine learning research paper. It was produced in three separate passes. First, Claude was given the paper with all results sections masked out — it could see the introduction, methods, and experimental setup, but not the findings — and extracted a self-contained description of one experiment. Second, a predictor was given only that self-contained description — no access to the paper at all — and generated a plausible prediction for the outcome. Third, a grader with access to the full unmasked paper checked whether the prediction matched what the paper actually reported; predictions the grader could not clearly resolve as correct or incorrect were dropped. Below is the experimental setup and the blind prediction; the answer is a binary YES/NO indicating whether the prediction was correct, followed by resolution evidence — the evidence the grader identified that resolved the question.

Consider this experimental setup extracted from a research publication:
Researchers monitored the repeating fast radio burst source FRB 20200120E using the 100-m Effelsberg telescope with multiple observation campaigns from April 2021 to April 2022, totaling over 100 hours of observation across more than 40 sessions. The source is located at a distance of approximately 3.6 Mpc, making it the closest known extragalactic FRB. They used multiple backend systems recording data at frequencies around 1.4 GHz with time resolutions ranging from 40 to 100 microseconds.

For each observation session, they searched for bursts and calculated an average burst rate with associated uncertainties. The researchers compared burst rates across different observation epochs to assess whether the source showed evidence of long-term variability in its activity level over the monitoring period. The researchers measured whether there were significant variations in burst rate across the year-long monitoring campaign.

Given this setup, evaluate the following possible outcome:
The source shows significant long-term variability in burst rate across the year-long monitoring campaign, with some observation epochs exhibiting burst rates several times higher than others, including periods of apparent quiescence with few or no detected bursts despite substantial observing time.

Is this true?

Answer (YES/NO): YES